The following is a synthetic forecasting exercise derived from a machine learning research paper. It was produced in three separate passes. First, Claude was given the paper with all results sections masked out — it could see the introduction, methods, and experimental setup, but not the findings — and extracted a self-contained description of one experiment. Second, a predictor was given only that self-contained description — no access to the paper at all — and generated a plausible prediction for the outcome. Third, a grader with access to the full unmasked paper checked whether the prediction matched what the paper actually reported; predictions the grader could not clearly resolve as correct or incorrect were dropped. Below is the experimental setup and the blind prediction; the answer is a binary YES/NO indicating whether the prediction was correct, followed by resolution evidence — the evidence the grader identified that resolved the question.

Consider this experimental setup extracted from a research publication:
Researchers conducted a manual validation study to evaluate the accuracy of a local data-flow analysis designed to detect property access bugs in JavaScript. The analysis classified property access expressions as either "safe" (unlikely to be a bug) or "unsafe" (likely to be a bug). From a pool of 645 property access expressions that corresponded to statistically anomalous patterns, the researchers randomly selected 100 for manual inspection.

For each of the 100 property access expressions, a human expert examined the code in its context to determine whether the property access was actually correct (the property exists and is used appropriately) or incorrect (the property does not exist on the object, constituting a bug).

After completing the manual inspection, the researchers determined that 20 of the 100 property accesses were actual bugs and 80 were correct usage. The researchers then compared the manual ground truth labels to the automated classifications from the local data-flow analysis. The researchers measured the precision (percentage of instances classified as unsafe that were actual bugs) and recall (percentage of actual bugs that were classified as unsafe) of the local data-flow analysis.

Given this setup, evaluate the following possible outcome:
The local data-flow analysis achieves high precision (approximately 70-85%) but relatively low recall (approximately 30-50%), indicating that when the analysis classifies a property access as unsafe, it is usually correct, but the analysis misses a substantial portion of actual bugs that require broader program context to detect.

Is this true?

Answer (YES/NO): NO